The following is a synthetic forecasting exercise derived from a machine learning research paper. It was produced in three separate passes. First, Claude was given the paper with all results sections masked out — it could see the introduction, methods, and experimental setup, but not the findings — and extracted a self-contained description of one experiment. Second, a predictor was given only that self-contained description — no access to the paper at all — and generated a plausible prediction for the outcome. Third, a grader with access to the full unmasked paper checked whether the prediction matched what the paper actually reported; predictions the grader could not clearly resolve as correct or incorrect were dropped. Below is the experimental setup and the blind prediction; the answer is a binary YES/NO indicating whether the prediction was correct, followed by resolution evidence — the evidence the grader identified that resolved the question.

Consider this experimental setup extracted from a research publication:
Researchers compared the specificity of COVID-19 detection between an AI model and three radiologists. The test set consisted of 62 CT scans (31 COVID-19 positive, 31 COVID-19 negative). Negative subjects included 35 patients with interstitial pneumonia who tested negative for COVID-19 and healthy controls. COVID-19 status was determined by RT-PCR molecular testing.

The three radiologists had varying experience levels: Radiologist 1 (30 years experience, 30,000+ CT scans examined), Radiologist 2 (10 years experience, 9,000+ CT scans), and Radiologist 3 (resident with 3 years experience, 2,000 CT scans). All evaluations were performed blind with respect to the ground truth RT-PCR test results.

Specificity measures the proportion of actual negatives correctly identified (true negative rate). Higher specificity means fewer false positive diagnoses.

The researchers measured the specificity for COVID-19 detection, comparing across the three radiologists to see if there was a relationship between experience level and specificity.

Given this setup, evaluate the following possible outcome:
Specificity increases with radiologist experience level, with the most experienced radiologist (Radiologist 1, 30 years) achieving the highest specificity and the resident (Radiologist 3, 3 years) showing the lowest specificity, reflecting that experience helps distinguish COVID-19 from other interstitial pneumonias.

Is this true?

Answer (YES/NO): NO